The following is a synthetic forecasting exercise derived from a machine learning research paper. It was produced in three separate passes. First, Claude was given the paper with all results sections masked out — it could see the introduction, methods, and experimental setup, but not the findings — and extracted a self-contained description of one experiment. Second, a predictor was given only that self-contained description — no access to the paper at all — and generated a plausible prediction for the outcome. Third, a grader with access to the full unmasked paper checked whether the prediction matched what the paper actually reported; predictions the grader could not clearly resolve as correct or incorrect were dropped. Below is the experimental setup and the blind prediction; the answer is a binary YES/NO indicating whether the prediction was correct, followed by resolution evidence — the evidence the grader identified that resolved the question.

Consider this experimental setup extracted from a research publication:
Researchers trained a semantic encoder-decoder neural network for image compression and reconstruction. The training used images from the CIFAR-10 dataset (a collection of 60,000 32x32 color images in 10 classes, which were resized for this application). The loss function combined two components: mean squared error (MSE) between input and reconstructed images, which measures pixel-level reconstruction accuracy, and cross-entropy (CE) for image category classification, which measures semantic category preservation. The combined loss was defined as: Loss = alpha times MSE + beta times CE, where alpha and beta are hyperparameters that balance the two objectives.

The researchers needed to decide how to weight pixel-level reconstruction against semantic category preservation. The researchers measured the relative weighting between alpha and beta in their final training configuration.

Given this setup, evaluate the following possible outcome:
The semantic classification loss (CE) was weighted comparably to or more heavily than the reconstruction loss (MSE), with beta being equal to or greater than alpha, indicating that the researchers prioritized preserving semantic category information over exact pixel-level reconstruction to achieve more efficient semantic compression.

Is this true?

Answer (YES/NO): NO